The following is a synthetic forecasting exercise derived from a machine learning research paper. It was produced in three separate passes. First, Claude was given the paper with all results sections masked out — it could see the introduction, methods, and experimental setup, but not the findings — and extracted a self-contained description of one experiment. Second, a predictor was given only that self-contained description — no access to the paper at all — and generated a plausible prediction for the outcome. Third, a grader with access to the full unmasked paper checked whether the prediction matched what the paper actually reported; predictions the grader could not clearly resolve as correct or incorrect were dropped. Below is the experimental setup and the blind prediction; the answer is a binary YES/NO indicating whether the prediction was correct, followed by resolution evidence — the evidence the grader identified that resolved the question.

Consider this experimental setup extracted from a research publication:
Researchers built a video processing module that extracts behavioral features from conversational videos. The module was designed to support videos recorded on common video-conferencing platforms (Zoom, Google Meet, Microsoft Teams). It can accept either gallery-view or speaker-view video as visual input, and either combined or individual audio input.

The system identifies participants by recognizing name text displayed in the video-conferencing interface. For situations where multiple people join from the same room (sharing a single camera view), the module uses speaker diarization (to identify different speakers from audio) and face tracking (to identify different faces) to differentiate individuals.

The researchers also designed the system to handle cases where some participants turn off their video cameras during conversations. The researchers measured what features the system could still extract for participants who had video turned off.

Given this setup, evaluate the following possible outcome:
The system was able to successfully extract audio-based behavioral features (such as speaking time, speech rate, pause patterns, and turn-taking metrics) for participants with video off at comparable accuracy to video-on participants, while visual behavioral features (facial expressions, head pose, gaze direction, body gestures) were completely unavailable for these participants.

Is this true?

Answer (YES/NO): NO